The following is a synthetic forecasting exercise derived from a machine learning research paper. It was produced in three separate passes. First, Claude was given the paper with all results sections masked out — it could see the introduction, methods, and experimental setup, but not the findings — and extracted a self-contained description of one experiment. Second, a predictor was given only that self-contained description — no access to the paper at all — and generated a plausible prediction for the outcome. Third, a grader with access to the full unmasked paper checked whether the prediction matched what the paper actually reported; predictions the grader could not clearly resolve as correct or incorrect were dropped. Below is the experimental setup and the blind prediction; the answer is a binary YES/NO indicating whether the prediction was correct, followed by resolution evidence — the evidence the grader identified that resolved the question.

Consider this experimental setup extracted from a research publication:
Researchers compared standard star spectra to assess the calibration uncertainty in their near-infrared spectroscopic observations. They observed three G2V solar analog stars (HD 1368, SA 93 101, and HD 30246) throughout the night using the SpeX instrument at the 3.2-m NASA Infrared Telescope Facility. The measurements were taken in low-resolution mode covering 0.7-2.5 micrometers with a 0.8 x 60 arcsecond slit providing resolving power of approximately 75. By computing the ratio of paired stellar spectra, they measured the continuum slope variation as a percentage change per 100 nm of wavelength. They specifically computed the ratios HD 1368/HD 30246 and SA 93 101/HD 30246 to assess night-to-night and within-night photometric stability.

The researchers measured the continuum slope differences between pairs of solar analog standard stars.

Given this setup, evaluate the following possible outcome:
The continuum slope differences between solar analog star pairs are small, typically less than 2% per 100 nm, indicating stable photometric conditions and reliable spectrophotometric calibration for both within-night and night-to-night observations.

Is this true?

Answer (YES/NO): YES